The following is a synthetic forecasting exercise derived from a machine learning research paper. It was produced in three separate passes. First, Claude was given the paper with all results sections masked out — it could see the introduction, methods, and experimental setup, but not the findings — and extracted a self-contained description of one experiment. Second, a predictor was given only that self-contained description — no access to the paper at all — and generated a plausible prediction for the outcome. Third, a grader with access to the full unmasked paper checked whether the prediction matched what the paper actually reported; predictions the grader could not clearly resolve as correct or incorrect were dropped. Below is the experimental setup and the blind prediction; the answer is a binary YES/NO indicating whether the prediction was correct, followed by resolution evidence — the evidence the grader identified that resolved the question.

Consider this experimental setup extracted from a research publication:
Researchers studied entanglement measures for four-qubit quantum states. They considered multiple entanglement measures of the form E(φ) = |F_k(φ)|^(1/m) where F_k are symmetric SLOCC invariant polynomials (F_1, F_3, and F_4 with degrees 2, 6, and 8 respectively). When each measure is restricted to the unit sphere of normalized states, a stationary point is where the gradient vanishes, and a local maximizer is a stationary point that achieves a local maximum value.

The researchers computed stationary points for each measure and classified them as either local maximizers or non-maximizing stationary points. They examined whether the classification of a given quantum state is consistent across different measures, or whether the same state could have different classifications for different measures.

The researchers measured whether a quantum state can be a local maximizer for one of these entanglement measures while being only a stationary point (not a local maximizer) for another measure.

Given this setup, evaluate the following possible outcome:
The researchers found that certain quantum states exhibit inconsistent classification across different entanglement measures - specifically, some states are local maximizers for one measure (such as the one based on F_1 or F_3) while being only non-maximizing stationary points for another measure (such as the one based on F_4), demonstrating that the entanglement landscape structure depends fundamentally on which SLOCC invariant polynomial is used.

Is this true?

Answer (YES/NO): YES